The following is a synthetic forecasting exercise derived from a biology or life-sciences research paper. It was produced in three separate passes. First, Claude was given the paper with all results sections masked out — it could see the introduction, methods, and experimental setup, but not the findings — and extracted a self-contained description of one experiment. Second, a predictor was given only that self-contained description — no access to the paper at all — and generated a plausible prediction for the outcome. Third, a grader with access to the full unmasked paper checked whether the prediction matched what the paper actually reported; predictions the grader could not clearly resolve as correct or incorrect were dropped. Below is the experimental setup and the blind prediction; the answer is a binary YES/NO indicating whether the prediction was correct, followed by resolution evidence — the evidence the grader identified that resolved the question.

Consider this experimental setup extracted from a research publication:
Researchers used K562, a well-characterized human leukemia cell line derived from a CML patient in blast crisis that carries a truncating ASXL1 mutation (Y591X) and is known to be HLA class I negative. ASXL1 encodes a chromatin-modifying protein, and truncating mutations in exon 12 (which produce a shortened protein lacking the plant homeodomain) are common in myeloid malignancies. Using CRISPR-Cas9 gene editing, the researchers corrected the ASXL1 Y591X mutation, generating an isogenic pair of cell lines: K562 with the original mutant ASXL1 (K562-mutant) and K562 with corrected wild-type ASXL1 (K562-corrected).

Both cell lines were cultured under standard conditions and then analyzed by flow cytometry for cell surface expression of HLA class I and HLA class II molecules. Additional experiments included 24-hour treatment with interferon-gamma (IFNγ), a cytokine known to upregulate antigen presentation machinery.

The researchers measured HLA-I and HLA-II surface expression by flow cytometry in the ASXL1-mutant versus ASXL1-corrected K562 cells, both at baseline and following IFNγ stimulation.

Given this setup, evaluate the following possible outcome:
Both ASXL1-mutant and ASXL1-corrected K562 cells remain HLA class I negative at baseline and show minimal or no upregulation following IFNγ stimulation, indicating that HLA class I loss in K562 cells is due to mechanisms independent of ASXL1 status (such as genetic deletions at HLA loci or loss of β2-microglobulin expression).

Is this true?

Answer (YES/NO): NO